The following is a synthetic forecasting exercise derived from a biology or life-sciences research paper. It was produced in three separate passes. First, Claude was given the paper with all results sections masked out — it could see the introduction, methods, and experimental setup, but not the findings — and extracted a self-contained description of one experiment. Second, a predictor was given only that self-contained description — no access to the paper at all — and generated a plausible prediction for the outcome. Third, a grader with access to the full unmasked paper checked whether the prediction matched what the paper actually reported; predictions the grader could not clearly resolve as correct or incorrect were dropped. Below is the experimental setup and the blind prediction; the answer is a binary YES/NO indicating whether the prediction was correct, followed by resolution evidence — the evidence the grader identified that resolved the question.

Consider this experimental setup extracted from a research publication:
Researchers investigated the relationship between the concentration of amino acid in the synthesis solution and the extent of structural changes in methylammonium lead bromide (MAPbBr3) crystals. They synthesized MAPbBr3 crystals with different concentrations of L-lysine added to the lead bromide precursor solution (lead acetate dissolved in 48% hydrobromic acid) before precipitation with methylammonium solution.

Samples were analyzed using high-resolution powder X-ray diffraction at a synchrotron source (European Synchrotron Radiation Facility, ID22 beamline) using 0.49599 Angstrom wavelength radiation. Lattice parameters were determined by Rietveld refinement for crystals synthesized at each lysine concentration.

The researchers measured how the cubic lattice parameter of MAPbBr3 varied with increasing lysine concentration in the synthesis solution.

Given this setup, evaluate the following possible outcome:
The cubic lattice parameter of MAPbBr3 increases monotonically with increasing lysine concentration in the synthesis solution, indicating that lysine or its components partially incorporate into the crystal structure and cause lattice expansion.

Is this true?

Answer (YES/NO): NO